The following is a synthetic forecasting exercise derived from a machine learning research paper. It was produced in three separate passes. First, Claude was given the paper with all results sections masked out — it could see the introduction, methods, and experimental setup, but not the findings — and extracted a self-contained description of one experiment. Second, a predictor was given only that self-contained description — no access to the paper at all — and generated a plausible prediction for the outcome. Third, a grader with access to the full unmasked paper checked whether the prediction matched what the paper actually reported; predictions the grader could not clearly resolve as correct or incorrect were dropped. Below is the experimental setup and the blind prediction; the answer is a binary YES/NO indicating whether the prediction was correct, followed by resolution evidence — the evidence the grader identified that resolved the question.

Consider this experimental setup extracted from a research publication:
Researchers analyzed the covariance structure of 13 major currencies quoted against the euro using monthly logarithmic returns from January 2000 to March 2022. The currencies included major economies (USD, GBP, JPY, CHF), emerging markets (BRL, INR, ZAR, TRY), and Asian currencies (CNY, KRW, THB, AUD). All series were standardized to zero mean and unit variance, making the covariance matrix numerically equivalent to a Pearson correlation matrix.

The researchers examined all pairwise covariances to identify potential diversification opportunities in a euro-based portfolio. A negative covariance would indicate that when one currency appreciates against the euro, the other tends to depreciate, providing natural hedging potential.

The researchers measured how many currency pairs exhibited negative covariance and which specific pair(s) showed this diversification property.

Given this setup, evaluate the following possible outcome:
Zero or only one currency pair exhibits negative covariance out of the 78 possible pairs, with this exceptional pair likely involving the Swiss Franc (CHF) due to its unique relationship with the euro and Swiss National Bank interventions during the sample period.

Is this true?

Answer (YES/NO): YES